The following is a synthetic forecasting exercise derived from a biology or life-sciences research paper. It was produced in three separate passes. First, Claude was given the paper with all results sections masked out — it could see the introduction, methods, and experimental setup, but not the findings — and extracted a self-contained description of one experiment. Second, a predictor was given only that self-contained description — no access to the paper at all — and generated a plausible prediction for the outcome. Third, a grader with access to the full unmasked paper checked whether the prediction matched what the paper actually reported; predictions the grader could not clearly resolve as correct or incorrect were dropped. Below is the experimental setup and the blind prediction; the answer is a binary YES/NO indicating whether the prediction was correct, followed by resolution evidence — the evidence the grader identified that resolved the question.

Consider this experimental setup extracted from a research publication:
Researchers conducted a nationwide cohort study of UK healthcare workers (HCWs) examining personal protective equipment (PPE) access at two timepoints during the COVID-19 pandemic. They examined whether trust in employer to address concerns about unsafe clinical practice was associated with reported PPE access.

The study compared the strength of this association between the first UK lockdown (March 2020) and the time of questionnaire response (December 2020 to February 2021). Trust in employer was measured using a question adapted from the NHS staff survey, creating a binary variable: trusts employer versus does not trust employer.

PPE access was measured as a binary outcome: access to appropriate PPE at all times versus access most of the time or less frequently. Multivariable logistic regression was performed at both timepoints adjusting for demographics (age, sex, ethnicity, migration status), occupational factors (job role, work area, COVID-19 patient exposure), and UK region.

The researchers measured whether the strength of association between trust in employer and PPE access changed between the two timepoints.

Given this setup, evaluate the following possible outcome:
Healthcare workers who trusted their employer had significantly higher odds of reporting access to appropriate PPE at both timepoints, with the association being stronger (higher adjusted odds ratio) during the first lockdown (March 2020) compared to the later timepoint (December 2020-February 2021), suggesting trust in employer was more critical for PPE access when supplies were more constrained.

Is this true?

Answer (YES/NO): NO